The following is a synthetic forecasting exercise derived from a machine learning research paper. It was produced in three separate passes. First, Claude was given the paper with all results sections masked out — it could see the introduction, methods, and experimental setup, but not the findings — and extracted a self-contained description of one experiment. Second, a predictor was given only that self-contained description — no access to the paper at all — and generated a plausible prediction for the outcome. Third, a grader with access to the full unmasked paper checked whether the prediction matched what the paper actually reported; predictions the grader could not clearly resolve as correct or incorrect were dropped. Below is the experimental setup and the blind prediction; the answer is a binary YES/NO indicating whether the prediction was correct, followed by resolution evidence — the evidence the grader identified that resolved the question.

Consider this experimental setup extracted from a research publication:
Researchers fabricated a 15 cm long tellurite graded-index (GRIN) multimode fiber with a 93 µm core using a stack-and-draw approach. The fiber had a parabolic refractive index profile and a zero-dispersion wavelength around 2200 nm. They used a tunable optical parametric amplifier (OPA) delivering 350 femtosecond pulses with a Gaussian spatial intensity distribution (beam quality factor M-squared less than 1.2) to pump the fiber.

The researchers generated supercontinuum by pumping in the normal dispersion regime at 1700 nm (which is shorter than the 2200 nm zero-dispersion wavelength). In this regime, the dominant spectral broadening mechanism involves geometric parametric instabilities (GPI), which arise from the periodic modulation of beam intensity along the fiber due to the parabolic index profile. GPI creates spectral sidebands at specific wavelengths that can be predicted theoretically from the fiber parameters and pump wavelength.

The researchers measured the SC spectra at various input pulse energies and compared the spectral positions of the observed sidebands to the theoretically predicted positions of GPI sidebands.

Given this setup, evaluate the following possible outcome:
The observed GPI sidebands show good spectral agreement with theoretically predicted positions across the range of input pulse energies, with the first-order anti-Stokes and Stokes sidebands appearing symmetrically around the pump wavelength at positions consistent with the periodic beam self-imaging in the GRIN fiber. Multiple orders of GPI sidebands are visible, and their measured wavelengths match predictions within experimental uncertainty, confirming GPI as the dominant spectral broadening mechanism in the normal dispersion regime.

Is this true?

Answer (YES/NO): NO